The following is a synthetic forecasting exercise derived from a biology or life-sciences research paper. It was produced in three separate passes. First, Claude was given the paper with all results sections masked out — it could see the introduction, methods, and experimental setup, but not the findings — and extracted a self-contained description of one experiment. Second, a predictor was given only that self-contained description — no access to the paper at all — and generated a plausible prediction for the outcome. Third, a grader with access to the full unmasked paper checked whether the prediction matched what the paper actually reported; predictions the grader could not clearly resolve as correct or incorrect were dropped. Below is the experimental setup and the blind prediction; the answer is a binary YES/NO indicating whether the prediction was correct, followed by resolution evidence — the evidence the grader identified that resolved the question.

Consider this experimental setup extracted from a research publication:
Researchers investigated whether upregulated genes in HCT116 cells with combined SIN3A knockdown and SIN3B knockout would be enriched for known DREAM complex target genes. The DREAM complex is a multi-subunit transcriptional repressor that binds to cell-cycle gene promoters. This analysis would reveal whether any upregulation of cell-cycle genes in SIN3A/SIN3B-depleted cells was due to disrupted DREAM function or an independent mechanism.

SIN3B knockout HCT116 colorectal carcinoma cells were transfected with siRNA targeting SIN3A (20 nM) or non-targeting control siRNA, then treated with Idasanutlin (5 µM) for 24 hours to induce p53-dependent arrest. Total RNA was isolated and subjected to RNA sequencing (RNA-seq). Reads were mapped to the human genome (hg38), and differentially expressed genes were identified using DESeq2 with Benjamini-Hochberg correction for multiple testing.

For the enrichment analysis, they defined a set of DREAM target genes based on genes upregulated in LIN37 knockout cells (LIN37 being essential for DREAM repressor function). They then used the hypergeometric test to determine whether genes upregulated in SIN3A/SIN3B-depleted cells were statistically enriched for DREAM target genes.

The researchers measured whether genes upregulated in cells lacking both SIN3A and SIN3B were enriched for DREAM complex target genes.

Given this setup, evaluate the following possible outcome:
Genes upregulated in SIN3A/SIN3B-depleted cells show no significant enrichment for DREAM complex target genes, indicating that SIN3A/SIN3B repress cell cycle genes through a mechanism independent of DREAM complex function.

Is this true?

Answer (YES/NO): NO